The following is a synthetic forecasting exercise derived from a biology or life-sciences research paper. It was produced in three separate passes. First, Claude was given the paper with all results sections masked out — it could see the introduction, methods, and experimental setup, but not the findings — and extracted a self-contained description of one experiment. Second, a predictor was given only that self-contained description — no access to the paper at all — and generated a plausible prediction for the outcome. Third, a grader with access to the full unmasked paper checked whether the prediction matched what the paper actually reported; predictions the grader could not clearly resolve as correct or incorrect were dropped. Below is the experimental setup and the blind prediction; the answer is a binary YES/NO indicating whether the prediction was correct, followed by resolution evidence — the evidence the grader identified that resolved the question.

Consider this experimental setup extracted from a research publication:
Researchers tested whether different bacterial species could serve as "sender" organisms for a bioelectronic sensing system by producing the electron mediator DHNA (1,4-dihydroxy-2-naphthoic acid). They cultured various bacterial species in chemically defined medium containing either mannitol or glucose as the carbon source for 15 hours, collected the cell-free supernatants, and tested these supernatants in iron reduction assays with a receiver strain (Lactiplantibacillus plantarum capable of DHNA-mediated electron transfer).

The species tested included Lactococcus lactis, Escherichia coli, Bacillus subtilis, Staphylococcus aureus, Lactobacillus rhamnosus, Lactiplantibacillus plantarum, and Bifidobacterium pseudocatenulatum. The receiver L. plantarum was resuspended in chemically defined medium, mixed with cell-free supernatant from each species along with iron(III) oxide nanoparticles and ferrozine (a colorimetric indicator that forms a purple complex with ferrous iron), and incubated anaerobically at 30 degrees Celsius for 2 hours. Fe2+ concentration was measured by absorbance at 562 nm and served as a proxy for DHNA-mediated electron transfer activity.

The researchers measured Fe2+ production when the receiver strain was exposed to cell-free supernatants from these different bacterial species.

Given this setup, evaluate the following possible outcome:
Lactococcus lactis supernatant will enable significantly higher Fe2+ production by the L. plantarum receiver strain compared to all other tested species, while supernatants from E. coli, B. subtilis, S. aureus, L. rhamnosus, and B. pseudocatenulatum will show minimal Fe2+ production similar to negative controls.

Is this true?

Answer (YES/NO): NO